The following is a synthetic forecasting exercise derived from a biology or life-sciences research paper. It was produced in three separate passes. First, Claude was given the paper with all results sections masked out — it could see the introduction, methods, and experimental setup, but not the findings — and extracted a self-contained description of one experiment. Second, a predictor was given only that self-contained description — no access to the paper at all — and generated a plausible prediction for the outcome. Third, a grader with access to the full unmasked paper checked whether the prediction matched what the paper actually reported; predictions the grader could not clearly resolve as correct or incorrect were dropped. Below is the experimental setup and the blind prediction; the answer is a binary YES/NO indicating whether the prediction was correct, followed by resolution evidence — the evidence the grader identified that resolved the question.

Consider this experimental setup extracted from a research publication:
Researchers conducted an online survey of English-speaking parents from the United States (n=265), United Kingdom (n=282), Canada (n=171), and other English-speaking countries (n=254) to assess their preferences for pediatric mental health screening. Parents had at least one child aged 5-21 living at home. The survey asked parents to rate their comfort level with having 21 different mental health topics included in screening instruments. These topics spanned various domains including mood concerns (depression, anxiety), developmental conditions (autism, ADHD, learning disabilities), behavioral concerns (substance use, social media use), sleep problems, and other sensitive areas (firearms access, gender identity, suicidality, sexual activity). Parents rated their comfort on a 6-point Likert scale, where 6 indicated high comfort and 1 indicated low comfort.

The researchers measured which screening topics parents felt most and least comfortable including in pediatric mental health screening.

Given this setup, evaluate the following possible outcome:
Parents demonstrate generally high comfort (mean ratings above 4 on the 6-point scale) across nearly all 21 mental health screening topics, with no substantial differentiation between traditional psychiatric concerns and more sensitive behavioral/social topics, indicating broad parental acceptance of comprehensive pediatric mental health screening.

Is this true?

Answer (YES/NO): NO